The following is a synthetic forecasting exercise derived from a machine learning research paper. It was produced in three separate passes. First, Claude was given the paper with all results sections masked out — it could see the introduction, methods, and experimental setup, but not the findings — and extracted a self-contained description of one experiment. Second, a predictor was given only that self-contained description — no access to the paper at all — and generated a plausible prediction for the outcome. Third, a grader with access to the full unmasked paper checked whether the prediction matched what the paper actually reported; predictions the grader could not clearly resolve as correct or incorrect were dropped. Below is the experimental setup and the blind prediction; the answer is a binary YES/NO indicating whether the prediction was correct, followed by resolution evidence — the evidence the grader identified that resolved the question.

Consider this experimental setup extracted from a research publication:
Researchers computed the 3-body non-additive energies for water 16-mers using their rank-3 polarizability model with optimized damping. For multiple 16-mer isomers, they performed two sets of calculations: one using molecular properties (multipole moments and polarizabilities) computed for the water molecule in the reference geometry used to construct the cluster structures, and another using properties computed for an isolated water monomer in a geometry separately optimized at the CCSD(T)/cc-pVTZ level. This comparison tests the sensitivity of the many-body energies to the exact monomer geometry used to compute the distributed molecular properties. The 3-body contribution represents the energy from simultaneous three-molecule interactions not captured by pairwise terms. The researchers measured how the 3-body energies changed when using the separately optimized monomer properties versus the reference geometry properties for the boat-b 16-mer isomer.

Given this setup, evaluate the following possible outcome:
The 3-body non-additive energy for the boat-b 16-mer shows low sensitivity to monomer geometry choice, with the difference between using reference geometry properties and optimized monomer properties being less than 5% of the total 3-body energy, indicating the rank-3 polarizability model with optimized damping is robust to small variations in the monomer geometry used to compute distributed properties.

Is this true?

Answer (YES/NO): YES